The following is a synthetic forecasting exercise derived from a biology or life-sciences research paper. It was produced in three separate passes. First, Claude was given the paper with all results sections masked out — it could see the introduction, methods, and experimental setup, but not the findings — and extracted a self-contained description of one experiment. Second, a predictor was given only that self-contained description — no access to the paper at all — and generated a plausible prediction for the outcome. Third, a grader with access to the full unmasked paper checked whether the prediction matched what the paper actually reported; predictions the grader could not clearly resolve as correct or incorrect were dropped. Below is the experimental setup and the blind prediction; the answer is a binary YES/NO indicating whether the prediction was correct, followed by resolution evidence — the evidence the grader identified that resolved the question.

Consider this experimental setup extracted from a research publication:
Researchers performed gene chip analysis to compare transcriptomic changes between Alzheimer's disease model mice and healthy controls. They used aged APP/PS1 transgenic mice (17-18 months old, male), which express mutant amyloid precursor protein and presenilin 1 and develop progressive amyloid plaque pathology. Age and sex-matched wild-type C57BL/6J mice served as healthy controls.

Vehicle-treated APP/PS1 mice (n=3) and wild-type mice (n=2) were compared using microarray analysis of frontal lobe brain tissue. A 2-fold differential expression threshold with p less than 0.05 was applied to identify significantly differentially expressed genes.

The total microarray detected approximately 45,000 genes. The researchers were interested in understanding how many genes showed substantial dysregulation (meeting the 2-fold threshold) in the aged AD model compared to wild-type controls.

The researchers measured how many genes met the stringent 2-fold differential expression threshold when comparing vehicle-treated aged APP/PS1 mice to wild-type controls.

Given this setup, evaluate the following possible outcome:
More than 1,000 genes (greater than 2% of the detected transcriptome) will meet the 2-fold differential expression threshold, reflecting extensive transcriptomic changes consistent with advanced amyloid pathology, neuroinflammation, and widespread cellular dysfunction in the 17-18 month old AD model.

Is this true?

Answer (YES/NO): NO